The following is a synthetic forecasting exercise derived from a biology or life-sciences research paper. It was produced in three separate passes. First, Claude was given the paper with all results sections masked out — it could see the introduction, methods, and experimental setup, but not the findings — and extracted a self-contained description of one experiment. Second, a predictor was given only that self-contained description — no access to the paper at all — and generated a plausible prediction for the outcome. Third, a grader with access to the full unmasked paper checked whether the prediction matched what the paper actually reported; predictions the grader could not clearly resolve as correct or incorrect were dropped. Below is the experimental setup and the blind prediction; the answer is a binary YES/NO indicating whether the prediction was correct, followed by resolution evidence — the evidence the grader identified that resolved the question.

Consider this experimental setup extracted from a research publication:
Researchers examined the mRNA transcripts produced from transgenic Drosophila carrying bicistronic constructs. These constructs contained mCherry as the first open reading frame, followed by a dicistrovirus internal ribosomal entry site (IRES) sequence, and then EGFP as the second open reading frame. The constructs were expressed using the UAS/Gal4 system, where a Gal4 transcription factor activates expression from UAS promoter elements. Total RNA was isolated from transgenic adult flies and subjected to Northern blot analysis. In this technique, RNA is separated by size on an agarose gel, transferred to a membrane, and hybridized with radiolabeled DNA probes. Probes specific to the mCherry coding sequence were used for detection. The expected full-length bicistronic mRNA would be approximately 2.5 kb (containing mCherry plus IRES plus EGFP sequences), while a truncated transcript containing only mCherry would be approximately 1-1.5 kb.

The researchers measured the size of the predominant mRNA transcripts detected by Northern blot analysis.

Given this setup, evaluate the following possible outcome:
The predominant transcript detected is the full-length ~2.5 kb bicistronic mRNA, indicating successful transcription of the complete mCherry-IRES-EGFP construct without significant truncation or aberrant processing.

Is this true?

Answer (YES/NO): NO